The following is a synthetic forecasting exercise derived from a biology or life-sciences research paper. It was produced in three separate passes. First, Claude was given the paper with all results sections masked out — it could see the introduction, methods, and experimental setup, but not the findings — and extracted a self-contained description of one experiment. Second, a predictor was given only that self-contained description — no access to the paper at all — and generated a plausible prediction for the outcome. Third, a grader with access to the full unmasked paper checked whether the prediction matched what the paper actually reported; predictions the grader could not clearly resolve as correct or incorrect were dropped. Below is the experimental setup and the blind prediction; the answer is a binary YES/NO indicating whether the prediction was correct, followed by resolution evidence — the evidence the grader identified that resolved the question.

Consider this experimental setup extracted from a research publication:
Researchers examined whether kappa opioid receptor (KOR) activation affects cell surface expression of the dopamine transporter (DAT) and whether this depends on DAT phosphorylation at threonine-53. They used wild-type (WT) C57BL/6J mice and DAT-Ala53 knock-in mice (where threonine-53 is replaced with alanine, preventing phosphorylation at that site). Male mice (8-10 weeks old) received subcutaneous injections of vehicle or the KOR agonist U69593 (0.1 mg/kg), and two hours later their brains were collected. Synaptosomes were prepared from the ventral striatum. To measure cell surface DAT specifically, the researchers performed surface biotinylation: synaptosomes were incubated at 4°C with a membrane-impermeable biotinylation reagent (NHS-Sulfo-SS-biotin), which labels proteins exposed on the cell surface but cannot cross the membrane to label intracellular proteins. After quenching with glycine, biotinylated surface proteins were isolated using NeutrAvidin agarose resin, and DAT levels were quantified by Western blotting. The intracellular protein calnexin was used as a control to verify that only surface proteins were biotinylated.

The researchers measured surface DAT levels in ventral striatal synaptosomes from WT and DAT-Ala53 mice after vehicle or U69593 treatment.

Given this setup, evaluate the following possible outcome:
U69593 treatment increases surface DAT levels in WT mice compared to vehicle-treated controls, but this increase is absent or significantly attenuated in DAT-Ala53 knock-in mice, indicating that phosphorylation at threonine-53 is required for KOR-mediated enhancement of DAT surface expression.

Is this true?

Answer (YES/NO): YES